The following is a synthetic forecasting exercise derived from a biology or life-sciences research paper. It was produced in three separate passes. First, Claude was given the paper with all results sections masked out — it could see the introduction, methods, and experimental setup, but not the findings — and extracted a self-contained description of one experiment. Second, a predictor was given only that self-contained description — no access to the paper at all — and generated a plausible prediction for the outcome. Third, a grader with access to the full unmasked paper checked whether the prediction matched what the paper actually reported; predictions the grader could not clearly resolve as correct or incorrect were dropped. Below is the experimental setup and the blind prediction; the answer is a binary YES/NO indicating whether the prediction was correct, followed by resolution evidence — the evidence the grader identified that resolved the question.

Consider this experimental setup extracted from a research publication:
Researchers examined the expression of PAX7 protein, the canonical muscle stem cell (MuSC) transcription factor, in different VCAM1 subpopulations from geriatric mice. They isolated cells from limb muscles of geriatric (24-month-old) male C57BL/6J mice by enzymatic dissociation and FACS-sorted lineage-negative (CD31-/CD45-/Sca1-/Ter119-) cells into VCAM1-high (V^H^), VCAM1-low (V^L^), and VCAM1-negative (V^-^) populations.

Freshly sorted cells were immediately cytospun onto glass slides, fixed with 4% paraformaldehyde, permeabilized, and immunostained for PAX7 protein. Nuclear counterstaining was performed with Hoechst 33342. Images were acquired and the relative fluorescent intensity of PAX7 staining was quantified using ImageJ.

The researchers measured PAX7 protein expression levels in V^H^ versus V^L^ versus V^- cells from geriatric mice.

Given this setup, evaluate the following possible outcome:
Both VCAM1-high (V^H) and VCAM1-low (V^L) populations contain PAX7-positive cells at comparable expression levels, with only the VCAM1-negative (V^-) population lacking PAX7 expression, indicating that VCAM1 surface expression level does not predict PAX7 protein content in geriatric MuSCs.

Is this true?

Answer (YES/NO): NO